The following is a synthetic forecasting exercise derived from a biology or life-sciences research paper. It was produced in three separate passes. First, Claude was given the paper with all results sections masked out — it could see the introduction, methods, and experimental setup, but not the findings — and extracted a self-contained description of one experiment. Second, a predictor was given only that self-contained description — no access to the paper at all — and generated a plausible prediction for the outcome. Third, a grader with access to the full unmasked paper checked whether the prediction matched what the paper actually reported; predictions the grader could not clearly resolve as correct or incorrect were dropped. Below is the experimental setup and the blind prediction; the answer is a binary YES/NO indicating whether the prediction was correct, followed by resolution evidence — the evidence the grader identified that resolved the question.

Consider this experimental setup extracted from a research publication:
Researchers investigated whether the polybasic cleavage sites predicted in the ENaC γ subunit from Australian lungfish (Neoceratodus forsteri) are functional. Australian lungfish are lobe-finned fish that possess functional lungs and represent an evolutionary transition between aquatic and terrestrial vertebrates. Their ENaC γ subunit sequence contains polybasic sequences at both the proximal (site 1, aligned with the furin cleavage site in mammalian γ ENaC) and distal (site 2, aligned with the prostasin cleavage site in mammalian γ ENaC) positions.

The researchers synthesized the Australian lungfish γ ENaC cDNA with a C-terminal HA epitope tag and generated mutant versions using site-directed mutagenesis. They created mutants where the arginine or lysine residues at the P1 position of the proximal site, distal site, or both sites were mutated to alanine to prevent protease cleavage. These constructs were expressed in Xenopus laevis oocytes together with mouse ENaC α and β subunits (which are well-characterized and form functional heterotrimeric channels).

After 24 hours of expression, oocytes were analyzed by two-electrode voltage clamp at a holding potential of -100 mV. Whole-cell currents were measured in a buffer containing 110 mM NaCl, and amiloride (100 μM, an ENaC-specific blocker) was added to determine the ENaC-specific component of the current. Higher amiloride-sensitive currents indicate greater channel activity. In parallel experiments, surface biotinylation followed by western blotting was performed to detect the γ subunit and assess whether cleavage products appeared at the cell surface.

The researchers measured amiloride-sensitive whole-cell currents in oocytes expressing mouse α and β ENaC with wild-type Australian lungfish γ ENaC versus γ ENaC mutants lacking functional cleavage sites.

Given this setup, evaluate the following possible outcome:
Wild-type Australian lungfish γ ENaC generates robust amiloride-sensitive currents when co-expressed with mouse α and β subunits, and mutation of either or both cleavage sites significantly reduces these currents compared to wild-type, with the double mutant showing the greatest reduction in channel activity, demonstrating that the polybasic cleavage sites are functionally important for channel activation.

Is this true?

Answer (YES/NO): NO